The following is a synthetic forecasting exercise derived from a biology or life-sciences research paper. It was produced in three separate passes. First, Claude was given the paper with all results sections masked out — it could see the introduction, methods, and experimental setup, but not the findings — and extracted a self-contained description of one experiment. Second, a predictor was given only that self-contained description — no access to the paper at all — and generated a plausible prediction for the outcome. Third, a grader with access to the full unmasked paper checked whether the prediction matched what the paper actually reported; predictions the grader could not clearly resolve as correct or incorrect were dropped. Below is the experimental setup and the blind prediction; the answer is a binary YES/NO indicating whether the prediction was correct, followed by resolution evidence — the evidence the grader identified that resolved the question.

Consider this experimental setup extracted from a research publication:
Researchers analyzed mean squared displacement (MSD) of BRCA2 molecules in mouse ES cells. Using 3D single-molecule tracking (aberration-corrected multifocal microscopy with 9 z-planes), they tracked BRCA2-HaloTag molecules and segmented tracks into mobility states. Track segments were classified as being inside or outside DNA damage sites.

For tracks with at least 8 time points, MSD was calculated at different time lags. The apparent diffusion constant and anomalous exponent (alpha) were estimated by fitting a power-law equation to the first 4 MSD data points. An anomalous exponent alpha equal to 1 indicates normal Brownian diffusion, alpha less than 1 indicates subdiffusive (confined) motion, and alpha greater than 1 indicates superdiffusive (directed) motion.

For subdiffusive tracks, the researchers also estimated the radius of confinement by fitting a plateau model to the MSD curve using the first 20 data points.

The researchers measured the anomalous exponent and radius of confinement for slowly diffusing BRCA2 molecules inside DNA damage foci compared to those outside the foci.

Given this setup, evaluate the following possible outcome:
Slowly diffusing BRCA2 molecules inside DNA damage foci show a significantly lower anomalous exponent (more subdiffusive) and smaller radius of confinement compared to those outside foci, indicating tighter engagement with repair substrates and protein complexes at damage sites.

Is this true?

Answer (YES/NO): NO